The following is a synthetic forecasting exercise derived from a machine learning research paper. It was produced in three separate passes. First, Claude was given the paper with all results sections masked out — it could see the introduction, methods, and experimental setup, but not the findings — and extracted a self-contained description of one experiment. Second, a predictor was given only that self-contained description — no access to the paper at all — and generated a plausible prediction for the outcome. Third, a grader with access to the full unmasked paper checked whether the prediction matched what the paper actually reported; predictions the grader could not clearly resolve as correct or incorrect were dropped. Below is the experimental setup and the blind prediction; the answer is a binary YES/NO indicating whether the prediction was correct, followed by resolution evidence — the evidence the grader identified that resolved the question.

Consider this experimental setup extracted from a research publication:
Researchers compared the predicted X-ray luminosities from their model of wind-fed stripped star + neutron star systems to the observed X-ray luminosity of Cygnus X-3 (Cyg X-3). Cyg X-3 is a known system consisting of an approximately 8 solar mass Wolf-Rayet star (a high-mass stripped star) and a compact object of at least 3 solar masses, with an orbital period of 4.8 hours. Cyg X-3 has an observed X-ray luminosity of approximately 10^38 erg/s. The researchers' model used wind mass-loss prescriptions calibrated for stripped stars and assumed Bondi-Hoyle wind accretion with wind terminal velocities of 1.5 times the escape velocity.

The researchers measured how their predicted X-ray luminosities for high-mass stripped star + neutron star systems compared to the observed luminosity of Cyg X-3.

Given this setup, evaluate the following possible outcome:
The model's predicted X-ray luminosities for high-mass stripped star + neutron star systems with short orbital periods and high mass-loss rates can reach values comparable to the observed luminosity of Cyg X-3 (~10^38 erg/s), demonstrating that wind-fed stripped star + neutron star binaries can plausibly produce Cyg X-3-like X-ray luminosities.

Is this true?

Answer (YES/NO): NO